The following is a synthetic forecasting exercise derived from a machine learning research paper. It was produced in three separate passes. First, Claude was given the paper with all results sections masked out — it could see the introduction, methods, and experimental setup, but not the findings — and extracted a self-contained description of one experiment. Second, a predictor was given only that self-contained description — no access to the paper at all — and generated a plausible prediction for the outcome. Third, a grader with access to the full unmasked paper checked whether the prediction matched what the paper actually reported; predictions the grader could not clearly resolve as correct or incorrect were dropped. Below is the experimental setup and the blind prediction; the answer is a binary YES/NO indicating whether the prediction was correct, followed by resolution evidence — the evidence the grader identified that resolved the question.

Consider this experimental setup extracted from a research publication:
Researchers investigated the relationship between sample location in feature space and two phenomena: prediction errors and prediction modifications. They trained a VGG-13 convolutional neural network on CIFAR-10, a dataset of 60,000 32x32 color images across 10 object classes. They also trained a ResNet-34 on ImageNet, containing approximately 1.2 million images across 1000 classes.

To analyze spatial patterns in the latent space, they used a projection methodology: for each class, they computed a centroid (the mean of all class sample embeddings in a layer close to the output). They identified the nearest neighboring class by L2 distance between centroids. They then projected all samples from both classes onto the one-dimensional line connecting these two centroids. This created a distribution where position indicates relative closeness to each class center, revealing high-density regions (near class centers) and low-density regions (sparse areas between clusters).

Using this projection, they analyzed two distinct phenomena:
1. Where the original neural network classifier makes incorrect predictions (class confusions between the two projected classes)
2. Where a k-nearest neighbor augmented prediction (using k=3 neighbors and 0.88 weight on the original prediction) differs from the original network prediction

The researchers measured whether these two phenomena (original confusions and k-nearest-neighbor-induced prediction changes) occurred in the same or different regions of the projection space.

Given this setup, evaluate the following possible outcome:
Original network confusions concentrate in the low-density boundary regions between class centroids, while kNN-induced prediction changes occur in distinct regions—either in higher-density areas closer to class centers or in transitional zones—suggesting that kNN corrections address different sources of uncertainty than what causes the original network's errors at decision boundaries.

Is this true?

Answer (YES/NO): NO